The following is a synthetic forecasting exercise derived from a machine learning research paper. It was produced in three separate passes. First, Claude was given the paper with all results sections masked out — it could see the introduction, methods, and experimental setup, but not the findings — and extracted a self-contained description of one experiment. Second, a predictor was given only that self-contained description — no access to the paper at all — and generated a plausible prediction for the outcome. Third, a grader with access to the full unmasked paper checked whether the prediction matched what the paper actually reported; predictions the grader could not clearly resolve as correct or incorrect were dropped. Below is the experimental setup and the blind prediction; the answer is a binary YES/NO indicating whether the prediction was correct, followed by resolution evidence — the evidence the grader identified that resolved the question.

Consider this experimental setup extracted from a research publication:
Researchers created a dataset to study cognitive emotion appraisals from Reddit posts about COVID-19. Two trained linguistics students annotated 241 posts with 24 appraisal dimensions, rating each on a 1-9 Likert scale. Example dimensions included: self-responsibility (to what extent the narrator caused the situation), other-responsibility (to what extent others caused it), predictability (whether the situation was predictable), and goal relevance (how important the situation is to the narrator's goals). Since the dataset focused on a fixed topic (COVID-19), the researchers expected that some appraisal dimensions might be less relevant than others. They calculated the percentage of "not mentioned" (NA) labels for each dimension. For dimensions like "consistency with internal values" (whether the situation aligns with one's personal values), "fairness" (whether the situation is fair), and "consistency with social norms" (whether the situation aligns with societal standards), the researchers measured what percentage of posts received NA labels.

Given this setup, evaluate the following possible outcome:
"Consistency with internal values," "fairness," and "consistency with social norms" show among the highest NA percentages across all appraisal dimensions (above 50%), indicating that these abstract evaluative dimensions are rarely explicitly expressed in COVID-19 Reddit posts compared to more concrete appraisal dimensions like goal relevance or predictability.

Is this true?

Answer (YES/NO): YES